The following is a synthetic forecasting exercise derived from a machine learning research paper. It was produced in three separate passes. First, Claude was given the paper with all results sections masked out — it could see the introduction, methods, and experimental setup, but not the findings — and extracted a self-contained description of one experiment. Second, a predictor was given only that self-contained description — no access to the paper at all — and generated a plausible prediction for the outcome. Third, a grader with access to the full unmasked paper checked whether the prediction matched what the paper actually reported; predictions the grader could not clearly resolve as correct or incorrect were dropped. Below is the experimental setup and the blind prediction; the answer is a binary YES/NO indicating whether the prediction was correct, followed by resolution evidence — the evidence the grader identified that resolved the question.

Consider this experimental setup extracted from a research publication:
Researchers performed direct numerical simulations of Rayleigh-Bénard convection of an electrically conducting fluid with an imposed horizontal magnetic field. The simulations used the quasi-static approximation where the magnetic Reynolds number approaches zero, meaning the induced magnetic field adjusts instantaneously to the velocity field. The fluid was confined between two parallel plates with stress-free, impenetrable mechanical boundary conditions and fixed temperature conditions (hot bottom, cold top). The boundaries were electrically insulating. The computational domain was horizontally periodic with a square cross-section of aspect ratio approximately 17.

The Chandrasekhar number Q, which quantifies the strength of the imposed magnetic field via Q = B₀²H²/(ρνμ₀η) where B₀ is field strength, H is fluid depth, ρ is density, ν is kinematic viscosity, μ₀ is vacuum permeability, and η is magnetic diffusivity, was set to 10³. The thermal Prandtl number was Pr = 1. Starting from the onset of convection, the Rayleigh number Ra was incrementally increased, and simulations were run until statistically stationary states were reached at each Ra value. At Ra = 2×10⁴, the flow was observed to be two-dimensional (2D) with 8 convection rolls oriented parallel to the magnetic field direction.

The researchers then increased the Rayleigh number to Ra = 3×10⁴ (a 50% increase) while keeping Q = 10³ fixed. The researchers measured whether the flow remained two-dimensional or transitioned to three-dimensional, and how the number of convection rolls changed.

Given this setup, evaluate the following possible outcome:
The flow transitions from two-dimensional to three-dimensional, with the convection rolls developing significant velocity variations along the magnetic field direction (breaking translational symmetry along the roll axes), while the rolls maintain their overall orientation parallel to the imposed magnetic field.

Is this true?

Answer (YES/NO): YES